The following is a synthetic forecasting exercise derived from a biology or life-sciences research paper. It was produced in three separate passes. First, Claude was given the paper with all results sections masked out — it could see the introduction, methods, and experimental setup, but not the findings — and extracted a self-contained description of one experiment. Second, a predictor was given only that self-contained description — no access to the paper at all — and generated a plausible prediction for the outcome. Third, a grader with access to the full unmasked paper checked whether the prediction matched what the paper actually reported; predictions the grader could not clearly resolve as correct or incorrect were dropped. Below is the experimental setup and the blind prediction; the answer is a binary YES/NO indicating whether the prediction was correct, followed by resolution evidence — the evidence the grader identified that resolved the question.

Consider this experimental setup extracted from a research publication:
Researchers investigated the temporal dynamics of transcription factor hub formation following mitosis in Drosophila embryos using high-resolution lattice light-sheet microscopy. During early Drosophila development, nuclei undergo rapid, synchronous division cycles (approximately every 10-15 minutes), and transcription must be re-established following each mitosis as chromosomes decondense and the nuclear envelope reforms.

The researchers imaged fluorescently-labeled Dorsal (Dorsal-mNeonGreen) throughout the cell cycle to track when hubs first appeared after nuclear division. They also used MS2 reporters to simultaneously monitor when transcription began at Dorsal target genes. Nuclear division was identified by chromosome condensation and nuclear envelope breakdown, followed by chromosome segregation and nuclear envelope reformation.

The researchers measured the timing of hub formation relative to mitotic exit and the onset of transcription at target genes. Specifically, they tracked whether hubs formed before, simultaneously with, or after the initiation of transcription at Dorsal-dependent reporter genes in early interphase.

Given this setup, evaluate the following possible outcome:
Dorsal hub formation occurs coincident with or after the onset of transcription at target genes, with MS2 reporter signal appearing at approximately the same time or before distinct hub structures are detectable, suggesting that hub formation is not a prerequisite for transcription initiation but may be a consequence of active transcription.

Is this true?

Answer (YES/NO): YES